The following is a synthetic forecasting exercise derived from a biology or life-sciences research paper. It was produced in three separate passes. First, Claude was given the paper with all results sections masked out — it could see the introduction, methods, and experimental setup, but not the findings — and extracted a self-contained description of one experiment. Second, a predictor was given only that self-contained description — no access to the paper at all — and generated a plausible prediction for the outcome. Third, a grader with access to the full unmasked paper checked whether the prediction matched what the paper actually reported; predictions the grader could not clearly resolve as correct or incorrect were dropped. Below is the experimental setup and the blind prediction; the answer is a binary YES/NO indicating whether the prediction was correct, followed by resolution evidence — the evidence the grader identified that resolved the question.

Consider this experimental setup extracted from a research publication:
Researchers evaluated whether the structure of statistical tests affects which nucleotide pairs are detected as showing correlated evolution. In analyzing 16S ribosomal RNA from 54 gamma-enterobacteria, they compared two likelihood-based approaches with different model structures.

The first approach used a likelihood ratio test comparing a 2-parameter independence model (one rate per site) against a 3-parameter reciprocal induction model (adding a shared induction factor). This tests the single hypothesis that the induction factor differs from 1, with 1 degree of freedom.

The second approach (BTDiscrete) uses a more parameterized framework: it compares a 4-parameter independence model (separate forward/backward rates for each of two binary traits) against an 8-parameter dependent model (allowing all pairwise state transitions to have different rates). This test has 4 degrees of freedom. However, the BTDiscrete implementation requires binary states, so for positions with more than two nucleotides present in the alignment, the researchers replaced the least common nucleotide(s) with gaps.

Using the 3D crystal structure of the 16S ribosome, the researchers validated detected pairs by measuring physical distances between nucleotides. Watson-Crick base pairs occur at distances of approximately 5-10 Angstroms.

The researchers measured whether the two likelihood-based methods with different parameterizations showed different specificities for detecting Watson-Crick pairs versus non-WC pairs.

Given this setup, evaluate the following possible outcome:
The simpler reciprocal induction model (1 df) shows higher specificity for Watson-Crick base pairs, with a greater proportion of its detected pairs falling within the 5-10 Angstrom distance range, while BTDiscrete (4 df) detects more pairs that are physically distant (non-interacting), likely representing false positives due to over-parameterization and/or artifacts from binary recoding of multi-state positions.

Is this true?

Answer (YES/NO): YES